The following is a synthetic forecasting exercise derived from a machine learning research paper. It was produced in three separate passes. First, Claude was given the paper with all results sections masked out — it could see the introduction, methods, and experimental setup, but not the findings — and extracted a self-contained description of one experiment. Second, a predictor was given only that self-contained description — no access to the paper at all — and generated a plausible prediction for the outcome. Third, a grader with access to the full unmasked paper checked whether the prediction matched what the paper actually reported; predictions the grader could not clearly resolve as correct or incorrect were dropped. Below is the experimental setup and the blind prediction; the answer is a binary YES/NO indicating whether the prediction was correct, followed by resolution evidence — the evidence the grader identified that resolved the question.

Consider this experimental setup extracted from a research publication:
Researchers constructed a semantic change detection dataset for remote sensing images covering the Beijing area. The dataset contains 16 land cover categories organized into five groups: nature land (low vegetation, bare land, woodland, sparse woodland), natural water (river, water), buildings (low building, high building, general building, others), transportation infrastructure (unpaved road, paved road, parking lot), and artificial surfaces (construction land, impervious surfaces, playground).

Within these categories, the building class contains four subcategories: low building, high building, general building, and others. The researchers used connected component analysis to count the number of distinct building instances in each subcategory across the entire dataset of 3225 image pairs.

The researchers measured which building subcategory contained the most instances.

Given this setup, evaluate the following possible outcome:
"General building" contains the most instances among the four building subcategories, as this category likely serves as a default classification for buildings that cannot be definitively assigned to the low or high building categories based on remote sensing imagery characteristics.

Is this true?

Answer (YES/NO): NO